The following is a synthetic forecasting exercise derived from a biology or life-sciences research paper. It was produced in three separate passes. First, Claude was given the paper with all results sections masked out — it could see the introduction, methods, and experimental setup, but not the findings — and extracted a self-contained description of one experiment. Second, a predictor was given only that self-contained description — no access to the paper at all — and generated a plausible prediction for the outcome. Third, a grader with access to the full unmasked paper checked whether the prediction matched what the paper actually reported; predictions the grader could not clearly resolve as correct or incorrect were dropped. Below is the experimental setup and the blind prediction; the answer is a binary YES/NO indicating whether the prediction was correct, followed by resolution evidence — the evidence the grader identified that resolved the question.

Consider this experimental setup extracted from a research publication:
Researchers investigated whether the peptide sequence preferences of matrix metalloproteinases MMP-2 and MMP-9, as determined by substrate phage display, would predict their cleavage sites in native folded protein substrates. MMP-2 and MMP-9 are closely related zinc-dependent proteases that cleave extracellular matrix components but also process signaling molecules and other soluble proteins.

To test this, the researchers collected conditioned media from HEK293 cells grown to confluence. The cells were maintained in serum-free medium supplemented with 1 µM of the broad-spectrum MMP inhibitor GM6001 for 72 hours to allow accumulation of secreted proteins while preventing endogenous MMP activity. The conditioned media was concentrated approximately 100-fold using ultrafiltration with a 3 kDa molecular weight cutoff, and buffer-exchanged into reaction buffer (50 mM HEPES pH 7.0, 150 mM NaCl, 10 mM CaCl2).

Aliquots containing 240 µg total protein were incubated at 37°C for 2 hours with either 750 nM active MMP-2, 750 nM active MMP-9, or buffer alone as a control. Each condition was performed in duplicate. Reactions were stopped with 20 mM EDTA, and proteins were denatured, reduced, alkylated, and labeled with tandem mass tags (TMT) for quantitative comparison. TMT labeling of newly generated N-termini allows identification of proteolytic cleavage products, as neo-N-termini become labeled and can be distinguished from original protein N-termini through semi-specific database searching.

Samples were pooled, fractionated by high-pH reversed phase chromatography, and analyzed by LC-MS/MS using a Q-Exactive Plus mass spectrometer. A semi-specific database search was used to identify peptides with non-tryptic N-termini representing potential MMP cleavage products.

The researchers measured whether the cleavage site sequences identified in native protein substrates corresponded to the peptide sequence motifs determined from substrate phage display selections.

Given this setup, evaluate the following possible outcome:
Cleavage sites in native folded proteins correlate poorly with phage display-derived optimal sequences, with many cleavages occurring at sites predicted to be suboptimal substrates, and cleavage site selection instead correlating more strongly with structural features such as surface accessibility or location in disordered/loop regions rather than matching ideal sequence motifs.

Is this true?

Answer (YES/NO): NO